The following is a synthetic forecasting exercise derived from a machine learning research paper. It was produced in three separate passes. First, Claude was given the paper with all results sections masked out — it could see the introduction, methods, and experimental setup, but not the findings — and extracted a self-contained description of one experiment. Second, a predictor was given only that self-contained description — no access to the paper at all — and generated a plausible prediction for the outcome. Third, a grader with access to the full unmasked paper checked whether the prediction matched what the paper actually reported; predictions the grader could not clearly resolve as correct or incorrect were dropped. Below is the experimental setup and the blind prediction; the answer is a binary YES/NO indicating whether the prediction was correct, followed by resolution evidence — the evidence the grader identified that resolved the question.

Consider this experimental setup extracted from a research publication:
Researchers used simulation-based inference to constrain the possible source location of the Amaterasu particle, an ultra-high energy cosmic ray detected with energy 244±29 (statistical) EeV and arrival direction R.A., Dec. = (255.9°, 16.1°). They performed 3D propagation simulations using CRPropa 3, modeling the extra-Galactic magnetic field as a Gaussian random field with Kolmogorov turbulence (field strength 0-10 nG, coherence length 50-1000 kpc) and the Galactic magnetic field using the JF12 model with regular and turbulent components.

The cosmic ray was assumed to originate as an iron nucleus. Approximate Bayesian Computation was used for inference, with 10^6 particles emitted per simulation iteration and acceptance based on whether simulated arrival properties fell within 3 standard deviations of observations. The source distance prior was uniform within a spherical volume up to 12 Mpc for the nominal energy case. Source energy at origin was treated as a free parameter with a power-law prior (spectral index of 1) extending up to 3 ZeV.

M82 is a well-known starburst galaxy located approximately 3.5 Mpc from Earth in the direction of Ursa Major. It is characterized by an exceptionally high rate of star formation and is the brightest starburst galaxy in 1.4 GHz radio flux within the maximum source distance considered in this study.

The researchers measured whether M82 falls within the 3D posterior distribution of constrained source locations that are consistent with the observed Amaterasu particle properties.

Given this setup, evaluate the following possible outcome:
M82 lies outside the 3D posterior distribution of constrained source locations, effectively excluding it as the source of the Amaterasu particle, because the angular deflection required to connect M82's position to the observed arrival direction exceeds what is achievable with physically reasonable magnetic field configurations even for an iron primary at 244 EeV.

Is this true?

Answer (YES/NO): NO